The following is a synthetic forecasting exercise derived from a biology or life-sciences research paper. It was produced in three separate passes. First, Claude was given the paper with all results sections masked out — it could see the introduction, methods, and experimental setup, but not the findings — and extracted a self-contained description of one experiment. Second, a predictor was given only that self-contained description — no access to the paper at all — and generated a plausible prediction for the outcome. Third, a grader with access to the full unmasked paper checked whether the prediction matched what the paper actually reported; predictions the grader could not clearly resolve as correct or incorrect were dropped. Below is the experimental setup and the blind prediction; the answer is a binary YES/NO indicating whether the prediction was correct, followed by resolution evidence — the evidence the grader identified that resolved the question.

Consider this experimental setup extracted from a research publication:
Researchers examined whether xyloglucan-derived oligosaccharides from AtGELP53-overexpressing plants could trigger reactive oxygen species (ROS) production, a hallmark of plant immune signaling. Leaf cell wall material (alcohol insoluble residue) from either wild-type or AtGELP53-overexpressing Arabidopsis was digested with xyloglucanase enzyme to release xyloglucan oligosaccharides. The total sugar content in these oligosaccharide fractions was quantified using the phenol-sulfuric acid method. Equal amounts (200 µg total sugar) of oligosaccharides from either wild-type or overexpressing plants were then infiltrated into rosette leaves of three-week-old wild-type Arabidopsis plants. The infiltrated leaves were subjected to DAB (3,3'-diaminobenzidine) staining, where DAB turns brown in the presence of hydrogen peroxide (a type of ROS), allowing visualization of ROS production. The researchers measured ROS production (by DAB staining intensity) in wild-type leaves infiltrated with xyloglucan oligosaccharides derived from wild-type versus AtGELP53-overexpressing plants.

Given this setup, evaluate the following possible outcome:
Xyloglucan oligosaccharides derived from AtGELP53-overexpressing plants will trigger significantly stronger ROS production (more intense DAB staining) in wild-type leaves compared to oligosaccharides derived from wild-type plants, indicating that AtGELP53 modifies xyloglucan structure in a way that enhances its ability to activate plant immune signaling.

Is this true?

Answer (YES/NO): YES